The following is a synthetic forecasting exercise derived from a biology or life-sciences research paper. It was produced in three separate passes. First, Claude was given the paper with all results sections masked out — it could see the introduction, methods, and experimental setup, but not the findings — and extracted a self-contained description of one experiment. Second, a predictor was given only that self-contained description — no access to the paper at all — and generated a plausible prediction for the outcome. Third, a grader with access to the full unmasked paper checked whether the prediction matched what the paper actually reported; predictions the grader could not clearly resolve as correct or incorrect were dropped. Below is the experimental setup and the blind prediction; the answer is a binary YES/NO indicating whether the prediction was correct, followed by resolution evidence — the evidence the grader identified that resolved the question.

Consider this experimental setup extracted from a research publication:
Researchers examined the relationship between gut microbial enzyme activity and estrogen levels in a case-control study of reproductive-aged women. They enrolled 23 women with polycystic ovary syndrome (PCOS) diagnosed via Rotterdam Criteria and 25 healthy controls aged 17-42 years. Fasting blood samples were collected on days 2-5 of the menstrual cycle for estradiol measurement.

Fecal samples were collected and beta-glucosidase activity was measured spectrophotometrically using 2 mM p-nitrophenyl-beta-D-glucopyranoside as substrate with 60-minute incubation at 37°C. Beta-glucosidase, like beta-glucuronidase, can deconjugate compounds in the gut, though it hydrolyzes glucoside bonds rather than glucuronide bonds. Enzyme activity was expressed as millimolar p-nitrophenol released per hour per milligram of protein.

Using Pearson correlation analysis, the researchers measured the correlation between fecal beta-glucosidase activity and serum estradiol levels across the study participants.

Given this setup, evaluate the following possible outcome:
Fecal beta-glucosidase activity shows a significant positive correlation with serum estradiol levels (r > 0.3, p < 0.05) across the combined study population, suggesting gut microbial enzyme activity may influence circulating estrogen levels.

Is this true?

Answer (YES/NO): NO